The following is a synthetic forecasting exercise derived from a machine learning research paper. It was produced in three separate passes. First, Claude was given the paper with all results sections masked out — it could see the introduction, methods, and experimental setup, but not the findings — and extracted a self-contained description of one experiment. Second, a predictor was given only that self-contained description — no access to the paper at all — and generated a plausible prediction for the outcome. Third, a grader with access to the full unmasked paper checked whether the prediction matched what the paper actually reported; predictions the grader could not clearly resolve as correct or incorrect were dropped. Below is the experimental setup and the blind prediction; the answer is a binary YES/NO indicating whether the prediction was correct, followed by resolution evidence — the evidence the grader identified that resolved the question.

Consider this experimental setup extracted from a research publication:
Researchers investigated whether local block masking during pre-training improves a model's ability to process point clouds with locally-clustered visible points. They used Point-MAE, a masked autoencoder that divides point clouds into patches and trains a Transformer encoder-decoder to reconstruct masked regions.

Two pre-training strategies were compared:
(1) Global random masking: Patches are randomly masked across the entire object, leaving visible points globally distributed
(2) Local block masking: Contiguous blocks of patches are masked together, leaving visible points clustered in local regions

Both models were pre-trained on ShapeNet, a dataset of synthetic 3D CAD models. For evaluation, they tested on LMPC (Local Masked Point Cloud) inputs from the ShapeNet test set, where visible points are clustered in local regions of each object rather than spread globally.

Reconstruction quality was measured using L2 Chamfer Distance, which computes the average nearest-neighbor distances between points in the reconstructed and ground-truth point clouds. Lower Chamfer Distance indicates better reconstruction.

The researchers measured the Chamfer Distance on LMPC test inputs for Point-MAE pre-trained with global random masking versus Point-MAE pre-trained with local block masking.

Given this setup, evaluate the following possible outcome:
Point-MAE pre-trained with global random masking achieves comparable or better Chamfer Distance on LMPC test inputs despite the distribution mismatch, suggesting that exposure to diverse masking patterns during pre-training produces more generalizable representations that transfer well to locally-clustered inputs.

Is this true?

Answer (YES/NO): NO